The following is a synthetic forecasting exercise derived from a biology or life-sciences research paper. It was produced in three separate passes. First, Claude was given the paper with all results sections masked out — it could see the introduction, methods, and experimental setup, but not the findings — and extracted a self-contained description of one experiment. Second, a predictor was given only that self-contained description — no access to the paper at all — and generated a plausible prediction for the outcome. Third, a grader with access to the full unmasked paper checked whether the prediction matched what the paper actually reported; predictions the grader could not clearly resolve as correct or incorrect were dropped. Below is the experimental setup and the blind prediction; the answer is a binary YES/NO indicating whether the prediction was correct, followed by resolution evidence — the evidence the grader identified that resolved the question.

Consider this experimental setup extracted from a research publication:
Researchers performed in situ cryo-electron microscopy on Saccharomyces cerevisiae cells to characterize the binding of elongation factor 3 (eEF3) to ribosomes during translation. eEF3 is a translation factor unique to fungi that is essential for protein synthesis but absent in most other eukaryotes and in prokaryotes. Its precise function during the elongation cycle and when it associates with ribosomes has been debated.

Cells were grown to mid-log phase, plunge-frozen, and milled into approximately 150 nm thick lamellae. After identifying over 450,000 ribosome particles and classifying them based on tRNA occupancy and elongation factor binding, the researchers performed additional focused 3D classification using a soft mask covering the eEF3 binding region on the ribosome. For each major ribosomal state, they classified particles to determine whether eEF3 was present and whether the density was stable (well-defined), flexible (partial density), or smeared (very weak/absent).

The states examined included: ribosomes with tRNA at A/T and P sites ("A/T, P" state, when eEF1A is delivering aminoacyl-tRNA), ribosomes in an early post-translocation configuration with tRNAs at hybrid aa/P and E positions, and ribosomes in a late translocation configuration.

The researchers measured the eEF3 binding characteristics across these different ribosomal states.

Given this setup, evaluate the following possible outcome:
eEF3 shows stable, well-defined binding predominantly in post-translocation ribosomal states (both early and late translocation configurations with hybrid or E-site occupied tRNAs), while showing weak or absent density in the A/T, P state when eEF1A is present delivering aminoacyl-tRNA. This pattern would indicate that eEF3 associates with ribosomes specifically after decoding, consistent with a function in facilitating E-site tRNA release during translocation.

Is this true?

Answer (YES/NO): NO